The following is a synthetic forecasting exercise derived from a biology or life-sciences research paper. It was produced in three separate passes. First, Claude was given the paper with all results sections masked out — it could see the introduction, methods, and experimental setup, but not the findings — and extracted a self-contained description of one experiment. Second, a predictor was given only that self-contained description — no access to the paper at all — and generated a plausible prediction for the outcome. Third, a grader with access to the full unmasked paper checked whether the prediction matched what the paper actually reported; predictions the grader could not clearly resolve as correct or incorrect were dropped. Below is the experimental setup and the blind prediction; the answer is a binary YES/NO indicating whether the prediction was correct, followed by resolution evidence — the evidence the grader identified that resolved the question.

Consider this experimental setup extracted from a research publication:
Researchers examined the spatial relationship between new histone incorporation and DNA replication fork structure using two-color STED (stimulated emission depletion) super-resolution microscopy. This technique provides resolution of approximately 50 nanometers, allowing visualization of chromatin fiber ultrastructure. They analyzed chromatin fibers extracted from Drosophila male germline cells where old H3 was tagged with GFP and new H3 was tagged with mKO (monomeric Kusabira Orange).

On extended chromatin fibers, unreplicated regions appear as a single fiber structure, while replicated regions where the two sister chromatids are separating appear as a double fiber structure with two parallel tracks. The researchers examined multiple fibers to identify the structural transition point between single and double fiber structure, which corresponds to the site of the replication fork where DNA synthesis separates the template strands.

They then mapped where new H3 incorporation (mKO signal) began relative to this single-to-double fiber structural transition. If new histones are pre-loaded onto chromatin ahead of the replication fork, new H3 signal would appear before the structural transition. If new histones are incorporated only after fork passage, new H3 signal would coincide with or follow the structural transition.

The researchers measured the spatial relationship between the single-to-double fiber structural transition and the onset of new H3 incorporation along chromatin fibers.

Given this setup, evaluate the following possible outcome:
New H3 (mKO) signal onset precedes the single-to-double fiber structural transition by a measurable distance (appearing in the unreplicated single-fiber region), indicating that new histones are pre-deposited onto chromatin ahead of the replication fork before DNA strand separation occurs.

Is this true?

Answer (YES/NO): NO